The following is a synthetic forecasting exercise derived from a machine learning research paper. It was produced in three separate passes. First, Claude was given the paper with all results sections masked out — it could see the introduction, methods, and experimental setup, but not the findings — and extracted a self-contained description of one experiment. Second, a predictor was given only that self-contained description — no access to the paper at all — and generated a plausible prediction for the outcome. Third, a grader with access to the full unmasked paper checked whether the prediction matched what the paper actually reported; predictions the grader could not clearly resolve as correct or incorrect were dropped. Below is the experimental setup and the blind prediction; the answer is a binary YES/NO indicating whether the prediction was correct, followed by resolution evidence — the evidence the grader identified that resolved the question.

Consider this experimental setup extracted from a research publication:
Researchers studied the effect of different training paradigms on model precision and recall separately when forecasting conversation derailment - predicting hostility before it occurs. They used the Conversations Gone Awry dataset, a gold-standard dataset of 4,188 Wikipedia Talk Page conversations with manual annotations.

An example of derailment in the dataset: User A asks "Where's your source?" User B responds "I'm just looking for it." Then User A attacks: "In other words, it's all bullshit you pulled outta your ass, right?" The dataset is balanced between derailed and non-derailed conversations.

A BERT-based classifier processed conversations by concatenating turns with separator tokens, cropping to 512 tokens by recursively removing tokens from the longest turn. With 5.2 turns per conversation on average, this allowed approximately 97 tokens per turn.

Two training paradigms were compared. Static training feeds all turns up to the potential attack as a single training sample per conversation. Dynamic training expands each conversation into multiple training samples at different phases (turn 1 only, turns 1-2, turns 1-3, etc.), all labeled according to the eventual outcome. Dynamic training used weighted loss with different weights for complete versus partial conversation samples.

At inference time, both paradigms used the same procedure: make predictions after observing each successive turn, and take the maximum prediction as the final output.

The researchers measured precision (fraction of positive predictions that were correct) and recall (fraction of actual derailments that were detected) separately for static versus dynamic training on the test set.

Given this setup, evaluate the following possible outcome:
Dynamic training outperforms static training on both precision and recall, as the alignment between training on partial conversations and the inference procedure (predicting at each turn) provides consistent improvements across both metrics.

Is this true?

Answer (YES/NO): NO